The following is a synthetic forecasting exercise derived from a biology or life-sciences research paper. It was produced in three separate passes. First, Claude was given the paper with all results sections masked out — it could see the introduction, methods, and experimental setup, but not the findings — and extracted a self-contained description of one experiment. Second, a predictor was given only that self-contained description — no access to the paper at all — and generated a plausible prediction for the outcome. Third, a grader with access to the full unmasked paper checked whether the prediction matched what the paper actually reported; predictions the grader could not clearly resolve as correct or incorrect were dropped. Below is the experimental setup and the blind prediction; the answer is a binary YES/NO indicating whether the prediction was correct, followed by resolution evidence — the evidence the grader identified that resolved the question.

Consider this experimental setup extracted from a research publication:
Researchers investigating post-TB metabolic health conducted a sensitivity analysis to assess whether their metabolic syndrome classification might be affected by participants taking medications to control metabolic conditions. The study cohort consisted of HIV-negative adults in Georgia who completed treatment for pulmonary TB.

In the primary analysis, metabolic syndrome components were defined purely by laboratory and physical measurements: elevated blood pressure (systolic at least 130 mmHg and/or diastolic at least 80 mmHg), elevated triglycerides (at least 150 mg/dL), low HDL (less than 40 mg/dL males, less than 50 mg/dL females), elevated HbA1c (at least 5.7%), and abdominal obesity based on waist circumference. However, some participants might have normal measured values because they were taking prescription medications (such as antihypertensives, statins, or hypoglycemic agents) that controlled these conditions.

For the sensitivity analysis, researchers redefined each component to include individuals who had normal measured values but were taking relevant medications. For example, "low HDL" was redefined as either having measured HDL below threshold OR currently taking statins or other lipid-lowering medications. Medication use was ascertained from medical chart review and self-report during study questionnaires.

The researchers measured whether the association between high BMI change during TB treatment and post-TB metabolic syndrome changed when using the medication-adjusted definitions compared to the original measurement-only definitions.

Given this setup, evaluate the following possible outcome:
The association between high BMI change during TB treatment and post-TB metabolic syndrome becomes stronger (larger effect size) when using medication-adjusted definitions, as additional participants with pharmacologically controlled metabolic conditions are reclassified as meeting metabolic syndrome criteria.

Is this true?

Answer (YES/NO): NO